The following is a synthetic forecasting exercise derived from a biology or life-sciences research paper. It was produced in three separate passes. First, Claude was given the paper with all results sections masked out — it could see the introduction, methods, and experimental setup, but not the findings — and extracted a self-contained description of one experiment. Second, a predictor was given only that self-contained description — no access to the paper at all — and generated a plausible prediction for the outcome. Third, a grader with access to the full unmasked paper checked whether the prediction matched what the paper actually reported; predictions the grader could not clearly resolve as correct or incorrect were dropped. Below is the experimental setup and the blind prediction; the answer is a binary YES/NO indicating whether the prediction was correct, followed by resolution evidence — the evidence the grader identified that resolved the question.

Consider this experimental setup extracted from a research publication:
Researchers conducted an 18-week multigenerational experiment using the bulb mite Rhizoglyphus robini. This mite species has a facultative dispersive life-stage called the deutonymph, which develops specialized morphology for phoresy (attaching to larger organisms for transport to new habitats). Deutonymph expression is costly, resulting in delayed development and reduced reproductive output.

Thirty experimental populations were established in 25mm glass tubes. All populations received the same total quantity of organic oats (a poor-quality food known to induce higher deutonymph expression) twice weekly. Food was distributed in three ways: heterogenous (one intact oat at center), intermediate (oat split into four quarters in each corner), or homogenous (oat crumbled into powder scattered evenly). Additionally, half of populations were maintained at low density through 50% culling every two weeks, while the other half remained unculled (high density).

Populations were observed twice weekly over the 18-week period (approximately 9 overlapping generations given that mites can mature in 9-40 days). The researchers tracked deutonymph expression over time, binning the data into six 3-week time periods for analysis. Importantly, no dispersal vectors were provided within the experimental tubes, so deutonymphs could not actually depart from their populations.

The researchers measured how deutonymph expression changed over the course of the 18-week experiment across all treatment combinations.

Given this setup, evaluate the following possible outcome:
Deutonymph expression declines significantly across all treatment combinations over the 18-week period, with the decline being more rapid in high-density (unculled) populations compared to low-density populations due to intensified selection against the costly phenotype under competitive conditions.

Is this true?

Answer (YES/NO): NO